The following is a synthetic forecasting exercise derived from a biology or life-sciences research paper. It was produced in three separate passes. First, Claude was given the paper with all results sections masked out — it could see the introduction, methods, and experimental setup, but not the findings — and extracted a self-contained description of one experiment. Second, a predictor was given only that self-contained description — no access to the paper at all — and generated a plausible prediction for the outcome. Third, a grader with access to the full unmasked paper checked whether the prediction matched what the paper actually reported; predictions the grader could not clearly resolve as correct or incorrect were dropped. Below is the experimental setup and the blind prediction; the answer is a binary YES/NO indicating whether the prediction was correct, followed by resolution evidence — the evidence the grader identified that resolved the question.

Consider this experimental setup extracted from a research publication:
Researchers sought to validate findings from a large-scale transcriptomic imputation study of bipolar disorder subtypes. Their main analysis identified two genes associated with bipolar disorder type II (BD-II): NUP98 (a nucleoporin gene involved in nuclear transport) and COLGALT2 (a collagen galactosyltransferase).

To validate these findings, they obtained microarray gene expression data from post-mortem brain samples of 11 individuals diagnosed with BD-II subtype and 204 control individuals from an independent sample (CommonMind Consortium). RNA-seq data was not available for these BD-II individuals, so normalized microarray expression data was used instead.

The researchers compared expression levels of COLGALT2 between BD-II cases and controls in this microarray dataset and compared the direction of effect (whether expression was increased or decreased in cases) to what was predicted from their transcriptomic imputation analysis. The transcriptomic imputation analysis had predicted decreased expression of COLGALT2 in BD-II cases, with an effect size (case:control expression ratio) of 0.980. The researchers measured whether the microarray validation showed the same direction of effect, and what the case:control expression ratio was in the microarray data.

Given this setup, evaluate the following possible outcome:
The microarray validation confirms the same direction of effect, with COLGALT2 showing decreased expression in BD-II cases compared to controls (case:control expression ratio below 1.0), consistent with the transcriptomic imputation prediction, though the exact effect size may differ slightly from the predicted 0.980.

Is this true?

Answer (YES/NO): YES